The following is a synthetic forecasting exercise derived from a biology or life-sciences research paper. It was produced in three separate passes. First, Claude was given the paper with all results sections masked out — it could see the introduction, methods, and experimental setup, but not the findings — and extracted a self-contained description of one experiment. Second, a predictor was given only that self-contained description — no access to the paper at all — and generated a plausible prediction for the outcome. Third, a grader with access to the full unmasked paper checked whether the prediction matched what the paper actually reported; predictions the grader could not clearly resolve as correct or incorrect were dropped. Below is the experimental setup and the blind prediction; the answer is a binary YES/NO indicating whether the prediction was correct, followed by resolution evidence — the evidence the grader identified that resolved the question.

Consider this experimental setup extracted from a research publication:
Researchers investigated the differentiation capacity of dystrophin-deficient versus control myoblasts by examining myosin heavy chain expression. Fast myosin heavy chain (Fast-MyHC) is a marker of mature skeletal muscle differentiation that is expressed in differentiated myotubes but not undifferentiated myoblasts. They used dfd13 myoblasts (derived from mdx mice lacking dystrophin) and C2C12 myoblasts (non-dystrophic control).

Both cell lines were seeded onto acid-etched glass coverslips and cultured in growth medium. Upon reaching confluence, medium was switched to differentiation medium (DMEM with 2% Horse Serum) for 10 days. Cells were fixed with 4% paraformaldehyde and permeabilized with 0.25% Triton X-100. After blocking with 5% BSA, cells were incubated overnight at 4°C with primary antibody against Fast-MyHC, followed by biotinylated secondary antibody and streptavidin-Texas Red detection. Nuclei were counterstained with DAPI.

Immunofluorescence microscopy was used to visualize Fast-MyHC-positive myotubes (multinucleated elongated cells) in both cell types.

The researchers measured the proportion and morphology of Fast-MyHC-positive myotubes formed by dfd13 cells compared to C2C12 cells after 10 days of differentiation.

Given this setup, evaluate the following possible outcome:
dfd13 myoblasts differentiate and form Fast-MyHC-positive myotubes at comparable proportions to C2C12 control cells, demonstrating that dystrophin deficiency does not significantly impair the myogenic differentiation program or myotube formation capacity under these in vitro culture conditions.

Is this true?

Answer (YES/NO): NO